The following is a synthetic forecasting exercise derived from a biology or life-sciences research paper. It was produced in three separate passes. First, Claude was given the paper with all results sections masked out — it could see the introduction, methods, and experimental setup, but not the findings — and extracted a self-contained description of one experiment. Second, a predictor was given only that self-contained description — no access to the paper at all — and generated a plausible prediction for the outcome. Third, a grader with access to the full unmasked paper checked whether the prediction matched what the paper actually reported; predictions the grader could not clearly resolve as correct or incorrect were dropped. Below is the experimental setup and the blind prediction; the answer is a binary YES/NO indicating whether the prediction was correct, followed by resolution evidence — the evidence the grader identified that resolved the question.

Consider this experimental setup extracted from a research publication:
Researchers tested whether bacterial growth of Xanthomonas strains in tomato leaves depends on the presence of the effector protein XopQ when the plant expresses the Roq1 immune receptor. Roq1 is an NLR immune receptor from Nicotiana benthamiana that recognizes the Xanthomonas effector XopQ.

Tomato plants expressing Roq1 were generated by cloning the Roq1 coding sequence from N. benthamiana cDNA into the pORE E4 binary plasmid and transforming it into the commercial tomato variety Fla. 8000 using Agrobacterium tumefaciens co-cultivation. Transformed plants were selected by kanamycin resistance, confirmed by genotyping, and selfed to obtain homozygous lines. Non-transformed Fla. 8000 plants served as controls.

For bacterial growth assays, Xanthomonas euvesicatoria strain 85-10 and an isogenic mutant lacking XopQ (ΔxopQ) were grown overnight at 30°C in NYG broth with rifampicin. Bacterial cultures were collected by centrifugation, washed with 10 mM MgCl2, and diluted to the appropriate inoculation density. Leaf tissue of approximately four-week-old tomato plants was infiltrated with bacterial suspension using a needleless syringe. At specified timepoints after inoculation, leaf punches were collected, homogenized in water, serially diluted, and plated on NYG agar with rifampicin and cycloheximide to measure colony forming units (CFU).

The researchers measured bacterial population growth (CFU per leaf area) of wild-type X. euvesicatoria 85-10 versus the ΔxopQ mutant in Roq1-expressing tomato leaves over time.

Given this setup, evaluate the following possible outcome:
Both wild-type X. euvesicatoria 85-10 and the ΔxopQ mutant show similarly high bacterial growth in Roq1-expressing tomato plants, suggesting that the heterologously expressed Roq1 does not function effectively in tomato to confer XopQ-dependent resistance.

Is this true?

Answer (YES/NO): NO